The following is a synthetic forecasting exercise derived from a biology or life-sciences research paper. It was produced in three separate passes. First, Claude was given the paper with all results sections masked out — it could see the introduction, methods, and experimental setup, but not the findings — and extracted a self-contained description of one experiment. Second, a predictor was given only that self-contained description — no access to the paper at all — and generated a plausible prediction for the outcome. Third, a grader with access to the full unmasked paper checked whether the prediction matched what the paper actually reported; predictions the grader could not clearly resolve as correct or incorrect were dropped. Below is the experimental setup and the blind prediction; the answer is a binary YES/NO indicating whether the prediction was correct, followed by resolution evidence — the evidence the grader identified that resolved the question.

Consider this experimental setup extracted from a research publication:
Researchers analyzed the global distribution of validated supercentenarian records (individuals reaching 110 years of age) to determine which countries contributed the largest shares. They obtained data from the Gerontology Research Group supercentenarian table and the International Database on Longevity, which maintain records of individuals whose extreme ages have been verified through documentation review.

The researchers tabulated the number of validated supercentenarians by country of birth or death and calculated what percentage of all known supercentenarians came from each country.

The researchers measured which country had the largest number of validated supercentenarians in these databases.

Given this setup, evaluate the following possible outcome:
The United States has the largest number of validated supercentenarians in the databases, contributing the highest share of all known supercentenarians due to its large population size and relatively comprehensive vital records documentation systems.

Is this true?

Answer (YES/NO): YES